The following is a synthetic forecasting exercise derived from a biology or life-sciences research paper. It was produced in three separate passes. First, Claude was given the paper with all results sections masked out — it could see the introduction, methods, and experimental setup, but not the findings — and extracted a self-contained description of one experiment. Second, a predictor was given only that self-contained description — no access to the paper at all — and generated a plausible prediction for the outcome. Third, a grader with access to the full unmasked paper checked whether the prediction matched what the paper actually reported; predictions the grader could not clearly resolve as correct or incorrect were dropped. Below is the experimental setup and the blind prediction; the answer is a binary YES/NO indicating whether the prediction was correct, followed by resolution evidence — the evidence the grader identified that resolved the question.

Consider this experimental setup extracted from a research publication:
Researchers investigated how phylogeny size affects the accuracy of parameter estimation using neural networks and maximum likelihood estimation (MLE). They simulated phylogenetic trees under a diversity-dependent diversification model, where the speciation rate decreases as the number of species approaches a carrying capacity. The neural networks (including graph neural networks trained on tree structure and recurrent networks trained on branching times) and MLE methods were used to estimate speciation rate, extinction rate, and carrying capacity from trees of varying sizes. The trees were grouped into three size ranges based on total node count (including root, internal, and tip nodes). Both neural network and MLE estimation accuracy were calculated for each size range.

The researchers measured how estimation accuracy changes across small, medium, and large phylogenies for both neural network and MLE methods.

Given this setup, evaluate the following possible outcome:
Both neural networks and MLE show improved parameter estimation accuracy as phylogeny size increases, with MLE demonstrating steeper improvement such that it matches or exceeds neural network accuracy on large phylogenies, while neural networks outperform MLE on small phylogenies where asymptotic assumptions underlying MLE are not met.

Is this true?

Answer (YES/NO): NO